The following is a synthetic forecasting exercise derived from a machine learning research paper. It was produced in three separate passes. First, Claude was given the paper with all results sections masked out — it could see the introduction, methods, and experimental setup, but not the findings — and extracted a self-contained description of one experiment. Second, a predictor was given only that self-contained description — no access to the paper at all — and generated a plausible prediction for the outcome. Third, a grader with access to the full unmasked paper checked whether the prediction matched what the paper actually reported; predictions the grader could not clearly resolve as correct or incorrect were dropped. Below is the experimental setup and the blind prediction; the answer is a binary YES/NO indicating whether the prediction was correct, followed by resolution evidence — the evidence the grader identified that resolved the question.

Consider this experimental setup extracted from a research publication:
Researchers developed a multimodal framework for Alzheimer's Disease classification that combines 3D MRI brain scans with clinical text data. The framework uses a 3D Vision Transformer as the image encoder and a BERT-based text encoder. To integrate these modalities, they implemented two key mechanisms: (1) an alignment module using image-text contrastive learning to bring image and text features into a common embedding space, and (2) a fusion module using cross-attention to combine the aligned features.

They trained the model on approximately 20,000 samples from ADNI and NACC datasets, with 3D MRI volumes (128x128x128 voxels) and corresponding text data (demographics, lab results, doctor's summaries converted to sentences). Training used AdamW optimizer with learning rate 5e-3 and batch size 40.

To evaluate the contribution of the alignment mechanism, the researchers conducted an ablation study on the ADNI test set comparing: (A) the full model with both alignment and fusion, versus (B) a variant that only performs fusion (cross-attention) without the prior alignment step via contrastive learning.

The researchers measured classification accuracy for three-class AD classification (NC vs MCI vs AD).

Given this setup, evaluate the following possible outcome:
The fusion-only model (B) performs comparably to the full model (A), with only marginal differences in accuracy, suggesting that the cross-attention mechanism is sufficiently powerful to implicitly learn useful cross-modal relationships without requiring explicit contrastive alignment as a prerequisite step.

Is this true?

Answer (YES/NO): NO